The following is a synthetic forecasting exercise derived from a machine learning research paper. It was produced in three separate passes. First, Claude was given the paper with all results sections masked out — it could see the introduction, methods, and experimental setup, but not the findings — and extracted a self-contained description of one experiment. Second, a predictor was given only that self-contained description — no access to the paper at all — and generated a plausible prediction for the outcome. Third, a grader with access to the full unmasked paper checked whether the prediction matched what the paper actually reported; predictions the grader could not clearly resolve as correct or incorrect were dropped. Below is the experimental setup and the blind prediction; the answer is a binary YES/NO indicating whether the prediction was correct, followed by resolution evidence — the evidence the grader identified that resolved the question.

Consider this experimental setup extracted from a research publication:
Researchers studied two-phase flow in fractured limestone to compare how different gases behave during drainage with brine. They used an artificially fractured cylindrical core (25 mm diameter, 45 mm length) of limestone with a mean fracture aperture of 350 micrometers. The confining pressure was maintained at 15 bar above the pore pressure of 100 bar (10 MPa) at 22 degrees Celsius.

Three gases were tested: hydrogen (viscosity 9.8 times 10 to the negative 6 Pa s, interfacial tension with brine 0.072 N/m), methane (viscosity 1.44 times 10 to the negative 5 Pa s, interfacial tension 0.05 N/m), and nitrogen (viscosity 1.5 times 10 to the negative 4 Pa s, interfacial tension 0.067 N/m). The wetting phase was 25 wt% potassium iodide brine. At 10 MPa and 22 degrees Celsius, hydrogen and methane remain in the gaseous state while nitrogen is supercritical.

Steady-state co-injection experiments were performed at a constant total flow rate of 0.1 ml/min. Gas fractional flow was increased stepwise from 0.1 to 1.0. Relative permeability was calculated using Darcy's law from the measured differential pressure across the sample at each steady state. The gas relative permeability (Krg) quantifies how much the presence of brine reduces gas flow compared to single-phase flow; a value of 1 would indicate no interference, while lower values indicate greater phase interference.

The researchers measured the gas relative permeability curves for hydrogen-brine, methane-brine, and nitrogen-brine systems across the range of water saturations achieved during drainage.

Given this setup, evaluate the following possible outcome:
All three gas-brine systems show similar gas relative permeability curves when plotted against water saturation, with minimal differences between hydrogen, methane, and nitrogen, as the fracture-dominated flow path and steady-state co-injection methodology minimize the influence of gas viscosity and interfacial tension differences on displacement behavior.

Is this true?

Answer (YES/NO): NO